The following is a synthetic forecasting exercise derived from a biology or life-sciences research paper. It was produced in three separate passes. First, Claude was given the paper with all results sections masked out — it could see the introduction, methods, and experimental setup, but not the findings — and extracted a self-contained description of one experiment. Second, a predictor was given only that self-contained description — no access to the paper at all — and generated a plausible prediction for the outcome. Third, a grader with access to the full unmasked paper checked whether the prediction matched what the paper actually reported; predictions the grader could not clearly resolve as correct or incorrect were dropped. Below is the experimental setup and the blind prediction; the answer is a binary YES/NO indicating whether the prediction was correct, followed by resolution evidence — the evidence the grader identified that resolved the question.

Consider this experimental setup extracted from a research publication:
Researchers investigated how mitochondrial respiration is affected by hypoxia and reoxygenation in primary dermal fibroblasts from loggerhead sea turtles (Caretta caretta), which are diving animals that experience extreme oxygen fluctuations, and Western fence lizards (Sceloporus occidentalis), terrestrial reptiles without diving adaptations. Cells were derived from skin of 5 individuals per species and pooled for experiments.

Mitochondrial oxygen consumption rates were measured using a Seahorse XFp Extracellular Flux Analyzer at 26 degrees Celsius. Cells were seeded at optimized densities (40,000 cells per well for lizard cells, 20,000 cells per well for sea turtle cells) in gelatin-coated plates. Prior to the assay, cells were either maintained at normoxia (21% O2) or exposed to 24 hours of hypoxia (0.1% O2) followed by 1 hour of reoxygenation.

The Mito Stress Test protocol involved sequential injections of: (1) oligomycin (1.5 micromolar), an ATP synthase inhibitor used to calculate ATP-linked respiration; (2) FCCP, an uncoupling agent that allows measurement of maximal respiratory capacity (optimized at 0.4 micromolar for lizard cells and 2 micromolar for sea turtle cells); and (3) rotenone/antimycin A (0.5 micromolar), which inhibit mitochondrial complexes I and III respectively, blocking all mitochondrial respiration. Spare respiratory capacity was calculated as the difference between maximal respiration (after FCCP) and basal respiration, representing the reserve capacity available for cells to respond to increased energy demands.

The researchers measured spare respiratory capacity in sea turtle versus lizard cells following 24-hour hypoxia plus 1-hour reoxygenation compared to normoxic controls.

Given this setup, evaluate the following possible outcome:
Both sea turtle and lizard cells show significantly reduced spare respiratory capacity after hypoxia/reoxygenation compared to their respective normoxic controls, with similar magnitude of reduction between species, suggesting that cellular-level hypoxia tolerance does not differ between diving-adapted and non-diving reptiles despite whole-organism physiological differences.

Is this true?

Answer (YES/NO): NO